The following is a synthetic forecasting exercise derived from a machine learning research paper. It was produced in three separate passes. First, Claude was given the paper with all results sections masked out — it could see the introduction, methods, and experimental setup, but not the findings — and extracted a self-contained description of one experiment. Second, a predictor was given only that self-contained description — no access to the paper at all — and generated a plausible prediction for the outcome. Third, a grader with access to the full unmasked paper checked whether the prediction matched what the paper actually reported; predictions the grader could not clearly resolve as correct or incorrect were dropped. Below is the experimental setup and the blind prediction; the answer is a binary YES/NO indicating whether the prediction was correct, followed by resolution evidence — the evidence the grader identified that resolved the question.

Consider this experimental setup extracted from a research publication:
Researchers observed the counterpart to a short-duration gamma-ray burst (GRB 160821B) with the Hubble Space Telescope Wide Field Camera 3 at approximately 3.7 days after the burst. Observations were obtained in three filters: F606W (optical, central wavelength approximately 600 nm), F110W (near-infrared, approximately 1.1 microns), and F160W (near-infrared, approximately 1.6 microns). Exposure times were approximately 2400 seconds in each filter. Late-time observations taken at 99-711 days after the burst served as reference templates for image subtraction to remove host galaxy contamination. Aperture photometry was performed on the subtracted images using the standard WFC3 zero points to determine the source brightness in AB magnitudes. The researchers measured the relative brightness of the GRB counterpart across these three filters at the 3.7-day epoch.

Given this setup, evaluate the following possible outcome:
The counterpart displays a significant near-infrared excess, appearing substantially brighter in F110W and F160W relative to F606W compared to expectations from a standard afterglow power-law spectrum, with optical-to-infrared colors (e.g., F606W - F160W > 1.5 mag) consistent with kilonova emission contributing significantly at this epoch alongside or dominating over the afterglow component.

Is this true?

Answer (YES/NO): YES